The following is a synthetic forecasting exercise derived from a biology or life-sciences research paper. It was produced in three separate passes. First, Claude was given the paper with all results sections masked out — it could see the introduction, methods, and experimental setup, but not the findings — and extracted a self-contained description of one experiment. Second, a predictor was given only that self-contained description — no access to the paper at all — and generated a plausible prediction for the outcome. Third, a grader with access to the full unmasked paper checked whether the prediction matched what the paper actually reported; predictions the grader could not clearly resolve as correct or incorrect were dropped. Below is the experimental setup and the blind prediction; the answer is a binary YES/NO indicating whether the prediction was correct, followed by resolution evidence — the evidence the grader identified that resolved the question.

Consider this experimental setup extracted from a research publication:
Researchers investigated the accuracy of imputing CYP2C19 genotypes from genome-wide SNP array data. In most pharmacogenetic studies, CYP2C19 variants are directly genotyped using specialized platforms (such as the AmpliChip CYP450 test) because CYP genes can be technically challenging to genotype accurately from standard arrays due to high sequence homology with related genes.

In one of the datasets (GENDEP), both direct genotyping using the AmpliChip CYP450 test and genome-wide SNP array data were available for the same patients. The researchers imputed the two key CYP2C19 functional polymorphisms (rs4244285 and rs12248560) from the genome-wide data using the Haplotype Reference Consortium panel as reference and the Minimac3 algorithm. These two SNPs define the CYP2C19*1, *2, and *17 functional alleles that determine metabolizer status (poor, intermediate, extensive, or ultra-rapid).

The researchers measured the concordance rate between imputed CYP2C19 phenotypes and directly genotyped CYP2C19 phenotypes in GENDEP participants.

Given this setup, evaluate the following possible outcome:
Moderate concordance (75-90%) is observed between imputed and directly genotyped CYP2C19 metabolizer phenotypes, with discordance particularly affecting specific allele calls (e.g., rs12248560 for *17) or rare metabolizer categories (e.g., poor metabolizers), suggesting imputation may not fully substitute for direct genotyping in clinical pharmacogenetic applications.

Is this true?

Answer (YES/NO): NO